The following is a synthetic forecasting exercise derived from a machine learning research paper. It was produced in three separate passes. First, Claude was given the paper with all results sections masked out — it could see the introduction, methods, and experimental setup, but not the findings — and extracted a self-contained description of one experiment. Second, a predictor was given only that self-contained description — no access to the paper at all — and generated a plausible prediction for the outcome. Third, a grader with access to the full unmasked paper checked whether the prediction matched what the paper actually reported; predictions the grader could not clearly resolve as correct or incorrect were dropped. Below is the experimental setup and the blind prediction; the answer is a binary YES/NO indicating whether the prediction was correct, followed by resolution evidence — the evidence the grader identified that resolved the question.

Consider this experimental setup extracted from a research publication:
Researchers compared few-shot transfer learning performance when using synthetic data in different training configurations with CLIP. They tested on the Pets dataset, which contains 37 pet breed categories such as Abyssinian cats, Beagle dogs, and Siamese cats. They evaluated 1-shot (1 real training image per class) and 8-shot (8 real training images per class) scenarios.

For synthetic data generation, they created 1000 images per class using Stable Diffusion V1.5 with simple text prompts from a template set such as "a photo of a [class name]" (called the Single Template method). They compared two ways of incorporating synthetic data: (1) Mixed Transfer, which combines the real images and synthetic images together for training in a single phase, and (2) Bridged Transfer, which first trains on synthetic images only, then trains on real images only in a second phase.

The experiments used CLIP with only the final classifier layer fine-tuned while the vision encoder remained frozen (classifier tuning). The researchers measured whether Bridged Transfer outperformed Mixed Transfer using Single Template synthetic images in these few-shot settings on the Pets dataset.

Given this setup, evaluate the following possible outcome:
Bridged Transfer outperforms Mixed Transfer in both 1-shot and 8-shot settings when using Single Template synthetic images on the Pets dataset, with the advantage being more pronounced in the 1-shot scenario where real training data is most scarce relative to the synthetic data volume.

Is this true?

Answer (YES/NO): NO